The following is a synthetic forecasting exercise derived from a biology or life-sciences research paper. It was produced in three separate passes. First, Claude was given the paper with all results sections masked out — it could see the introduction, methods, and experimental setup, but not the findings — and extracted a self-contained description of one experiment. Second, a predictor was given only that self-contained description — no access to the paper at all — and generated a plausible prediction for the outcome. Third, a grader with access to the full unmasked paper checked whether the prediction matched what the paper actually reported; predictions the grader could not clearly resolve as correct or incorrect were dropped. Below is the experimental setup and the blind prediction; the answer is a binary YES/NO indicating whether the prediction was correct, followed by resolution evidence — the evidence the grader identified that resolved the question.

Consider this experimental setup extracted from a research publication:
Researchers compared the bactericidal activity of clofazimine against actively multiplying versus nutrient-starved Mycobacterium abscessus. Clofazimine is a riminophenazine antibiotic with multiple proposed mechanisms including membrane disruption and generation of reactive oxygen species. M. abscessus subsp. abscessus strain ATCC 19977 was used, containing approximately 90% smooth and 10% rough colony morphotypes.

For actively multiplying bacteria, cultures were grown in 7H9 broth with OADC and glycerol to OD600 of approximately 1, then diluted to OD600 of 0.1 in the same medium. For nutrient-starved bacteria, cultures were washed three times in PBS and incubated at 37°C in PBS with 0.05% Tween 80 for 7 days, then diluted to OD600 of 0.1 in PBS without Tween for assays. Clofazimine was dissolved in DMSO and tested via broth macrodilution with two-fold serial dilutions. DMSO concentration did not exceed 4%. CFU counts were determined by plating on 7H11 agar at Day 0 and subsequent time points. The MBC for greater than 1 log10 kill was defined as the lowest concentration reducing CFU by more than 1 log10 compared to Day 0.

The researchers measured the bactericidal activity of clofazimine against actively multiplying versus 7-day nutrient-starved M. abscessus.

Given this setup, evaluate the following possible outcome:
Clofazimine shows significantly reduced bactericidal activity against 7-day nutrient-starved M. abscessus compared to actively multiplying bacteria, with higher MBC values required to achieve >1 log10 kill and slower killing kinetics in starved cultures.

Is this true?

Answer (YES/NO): NO